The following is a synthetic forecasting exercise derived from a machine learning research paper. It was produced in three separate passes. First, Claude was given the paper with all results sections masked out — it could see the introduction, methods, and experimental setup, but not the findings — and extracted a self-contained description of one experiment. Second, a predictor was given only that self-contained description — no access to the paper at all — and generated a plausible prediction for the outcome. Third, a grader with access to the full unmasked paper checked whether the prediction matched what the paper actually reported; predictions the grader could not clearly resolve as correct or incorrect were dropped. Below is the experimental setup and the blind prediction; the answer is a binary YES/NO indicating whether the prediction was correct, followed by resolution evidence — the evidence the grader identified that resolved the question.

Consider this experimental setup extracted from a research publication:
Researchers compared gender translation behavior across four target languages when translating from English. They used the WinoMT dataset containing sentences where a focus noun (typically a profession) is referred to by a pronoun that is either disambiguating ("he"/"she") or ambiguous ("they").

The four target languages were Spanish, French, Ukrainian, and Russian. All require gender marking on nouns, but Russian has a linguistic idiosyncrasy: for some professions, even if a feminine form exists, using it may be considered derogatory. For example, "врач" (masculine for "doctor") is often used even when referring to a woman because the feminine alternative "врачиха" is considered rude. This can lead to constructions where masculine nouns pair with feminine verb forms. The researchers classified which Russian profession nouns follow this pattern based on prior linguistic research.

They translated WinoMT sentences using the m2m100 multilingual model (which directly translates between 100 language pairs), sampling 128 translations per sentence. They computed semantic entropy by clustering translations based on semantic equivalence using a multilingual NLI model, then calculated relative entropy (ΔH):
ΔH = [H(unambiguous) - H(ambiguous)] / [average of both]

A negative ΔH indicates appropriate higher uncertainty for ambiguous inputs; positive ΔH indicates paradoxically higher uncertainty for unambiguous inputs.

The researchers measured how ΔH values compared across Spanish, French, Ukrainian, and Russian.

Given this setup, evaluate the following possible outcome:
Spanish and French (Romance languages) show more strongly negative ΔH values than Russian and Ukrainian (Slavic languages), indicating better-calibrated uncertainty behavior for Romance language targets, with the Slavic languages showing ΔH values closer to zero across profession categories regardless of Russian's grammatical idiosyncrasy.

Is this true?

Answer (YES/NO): NO